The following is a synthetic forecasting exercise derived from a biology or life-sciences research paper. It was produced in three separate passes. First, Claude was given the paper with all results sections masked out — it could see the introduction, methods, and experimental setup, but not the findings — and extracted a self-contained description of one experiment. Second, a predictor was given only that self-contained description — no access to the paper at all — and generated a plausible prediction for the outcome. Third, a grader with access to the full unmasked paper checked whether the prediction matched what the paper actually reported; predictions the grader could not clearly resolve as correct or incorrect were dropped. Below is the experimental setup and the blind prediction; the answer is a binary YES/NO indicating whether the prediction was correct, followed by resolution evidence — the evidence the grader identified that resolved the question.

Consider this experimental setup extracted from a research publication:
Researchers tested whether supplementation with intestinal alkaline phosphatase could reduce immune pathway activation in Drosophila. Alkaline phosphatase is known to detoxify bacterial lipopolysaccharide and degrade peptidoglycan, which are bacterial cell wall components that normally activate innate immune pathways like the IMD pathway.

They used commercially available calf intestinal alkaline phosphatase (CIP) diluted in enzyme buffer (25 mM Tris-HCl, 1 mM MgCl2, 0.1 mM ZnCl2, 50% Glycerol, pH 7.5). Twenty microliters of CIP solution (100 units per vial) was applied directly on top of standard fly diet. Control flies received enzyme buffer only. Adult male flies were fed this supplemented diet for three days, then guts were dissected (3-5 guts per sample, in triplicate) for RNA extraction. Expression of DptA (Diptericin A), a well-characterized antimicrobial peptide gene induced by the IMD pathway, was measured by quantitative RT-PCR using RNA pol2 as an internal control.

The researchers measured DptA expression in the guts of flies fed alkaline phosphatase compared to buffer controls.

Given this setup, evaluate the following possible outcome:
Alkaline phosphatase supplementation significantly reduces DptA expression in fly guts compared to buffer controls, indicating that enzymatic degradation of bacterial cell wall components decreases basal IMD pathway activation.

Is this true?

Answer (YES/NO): YES